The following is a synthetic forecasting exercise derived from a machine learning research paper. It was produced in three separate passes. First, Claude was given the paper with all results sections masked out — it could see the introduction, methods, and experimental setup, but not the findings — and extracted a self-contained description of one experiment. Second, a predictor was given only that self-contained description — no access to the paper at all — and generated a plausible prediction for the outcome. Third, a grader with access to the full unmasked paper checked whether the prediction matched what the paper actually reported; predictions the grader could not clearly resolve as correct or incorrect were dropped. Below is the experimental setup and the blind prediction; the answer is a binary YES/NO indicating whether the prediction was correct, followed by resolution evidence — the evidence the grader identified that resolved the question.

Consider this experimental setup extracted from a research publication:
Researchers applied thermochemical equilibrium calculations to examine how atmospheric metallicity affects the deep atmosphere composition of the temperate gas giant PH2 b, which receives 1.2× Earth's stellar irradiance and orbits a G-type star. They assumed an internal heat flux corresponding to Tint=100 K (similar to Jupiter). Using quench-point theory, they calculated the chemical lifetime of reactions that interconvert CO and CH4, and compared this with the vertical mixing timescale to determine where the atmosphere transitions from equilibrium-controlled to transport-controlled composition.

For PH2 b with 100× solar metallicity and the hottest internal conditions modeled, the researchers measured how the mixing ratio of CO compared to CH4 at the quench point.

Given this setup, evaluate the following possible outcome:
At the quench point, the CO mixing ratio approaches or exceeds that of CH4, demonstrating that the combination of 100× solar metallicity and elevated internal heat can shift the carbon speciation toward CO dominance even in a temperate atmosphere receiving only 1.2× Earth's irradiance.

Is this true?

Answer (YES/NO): YES